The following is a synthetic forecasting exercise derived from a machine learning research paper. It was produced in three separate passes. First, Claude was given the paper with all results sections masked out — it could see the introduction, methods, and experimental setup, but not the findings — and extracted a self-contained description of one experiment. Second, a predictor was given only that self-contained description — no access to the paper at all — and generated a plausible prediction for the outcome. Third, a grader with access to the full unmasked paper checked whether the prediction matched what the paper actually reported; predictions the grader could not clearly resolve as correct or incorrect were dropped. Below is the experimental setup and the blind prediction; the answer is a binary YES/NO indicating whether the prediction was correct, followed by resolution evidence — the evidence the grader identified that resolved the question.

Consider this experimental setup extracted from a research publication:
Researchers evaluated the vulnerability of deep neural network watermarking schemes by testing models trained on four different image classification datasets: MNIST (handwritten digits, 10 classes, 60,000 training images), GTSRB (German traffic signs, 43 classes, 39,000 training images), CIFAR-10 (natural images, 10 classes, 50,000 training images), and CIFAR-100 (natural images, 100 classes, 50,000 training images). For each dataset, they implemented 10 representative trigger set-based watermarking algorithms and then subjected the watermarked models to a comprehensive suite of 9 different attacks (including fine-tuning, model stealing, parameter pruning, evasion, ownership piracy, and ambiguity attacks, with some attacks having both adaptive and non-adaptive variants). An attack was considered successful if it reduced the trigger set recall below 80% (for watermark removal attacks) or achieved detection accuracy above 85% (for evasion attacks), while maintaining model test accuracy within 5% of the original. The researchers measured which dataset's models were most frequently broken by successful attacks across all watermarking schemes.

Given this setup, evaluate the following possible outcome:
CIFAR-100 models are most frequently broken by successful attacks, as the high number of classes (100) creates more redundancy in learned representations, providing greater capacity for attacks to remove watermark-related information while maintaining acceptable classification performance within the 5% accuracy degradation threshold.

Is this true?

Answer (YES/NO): NO